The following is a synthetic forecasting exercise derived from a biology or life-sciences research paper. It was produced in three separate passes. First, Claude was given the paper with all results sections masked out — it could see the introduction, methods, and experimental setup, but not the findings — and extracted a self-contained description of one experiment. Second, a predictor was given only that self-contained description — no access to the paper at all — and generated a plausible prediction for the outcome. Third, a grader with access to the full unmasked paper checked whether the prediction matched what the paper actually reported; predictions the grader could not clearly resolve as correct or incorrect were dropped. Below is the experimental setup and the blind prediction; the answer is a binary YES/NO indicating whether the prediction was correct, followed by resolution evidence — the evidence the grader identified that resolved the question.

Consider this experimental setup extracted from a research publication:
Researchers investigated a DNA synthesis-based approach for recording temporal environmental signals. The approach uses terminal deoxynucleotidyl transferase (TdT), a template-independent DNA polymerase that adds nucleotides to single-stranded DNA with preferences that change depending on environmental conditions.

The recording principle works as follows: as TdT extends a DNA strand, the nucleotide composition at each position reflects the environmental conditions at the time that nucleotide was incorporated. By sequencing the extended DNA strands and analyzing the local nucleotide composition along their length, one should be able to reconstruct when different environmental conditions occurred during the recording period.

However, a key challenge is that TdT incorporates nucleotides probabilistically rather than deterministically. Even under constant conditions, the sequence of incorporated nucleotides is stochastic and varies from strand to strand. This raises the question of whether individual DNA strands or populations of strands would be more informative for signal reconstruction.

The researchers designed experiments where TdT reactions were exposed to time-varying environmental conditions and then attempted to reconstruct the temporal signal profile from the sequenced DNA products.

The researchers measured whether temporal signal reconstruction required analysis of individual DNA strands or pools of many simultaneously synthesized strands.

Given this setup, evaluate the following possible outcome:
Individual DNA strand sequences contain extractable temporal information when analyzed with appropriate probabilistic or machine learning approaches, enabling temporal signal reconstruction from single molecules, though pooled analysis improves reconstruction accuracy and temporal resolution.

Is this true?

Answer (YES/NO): NO